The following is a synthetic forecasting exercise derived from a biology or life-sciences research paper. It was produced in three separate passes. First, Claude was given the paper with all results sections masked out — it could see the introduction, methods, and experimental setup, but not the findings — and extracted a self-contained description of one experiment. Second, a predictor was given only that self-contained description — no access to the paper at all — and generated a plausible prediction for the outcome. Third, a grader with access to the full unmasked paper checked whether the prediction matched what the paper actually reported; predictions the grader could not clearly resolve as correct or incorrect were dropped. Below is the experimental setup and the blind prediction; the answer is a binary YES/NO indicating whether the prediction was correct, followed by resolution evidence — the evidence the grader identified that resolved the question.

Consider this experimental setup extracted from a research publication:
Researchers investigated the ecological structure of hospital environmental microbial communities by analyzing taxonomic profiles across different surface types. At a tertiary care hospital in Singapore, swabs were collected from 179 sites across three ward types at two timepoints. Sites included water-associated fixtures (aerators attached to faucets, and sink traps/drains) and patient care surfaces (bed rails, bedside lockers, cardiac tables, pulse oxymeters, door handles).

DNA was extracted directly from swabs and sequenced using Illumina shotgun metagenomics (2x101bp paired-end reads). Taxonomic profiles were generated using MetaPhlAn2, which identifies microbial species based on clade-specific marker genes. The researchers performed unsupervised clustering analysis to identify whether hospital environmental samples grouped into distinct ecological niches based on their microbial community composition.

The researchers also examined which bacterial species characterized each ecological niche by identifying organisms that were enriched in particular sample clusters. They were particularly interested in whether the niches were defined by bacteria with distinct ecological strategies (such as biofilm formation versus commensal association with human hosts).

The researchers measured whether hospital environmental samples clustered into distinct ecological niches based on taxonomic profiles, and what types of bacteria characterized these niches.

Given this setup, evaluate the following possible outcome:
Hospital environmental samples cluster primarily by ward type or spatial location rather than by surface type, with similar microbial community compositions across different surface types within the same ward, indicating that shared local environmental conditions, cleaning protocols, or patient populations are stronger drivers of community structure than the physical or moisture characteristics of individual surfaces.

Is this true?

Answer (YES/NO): NO